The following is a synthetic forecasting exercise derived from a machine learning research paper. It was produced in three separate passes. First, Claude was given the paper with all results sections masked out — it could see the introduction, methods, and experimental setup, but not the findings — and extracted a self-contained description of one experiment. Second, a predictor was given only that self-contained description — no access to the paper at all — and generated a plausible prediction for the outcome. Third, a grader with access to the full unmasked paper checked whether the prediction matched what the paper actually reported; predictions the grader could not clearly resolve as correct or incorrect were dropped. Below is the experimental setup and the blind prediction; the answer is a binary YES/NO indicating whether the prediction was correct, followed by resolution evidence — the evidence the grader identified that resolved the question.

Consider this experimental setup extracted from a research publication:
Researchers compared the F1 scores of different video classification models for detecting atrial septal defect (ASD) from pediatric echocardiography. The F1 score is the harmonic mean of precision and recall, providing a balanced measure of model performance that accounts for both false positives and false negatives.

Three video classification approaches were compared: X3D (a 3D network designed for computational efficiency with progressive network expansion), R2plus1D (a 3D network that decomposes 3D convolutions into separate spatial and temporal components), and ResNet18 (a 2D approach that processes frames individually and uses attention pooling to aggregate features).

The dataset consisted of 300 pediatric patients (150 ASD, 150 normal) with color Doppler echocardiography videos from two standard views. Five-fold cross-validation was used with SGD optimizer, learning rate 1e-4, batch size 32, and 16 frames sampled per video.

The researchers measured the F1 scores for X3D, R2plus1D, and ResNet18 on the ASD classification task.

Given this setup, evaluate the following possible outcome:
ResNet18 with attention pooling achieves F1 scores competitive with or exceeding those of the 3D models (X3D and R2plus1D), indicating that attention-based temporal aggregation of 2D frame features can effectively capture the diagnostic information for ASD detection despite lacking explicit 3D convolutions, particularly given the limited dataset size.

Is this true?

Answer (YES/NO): NO